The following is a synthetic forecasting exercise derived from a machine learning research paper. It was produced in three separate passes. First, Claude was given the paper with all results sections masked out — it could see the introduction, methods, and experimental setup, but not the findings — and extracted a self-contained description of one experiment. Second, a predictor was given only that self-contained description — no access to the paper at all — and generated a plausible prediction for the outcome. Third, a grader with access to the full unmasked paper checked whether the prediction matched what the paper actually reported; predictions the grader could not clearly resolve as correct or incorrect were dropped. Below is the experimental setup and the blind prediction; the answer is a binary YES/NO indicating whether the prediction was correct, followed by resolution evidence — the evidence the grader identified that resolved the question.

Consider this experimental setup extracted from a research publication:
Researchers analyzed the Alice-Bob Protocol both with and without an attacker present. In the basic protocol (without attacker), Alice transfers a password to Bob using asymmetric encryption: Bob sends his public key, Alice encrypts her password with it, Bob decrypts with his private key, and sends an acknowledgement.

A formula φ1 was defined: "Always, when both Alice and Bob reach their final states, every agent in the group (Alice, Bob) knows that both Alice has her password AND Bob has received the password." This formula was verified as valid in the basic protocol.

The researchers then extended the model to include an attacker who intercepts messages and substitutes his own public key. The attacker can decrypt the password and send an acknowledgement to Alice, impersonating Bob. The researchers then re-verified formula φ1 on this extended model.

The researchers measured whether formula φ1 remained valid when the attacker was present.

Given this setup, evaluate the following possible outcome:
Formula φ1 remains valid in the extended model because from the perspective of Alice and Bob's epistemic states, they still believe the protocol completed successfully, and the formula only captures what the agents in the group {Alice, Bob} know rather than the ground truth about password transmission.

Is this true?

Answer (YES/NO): NO